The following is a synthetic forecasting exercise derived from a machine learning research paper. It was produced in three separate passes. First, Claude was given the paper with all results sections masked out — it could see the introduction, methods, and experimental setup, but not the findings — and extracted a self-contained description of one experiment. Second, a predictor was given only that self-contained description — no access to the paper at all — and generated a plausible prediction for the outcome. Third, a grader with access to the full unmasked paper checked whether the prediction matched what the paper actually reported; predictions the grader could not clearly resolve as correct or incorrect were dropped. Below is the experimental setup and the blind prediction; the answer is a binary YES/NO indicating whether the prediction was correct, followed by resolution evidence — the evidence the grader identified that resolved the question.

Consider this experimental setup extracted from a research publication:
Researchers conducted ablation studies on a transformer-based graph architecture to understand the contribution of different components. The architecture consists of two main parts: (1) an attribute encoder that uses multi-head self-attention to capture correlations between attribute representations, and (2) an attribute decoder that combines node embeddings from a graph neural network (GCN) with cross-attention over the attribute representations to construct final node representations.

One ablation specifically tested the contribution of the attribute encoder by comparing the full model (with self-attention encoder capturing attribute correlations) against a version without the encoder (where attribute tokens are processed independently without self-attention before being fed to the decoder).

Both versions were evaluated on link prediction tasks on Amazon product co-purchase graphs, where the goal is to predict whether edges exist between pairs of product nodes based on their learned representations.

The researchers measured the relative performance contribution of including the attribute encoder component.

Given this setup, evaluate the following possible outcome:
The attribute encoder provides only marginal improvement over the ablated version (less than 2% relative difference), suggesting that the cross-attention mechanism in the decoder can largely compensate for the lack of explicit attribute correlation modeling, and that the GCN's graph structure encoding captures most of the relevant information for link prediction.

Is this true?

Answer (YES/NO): NO